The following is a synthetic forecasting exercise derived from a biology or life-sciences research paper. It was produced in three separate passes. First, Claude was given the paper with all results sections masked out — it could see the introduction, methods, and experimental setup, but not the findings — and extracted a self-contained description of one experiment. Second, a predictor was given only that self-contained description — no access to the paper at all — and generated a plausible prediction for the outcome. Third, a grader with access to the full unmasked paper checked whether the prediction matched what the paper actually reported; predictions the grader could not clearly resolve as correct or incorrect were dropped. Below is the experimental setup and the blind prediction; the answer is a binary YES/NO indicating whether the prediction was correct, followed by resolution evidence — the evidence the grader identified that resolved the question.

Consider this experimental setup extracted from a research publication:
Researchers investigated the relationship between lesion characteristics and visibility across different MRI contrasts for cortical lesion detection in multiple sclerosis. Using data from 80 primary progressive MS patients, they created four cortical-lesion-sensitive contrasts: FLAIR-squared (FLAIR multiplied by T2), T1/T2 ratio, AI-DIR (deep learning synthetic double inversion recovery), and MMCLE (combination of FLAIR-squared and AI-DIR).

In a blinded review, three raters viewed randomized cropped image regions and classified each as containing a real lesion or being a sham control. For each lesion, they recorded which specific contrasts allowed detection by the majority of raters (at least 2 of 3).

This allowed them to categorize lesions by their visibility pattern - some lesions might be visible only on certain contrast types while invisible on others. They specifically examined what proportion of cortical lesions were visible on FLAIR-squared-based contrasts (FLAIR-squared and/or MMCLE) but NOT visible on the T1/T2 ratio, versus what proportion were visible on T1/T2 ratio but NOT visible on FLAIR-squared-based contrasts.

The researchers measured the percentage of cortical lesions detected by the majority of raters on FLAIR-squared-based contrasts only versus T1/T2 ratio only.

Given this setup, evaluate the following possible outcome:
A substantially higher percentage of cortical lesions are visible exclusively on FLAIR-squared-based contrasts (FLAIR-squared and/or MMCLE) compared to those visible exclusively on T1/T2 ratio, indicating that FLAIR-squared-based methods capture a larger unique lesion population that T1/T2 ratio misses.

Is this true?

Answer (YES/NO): NO